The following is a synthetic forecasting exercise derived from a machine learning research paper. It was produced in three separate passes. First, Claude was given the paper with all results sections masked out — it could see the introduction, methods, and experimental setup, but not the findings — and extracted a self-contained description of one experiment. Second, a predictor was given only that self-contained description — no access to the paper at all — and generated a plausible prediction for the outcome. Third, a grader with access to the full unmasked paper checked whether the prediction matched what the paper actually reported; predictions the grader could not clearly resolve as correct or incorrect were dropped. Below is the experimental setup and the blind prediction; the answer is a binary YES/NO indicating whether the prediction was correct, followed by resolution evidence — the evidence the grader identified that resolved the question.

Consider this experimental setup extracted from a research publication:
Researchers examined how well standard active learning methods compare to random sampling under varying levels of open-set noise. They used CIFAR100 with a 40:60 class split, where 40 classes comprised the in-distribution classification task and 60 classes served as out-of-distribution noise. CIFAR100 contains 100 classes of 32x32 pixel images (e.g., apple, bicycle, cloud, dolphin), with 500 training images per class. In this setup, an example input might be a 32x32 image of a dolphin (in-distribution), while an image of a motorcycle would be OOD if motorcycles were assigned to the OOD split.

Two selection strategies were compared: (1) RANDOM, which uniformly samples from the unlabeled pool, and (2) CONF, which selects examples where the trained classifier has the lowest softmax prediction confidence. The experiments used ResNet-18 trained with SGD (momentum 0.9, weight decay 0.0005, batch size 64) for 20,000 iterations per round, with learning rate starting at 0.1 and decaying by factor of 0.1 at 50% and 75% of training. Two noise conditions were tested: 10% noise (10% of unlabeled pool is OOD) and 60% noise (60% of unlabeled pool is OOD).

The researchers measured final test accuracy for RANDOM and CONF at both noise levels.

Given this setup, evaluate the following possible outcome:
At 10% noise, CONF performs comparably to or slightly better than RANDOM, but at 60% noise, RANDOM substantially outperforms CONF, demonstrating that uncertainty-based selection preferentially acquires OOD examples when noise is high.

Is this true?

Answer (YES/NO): NO